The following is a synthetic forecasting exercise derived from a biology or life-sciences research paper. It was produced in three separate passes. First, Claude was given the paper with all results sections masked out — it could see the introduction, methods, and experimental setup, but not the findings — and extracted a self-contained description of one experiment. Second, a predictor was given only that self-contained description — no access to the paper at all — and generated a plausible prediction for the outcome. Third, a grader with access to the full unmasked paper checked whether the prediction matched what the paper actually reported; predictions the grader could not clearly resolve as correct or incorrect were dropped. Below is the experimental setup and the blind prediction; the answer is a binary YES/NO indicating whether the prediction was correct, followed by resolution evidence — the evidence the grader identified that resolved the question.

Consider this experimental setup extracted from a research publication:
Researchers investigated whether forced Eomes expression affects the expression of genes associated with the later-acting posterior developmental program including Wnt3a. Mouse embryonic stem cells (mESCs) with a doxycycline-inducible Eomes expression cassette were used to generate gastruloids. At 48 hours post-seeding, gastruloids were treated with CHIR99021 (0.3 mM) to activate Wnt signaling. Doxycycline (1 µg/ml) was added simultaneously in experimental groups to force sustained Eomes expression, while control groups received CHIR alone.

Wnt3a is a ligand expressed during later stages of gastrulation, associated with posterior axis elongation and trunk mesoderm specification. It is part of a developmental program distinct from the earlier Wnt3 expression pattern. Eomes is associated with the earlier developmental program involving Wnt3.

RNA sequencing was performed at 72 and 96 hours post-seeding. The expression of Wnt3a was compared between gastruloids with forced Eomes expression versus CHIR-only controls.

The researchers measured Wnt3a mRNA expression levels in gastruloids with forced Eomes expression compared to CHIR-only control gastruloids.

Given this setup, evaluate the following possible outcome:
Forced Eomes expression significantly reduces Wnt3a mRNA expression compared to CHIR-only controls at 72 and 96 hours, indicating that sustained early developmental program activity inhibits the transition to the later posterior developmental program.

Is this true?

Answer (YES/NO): YES